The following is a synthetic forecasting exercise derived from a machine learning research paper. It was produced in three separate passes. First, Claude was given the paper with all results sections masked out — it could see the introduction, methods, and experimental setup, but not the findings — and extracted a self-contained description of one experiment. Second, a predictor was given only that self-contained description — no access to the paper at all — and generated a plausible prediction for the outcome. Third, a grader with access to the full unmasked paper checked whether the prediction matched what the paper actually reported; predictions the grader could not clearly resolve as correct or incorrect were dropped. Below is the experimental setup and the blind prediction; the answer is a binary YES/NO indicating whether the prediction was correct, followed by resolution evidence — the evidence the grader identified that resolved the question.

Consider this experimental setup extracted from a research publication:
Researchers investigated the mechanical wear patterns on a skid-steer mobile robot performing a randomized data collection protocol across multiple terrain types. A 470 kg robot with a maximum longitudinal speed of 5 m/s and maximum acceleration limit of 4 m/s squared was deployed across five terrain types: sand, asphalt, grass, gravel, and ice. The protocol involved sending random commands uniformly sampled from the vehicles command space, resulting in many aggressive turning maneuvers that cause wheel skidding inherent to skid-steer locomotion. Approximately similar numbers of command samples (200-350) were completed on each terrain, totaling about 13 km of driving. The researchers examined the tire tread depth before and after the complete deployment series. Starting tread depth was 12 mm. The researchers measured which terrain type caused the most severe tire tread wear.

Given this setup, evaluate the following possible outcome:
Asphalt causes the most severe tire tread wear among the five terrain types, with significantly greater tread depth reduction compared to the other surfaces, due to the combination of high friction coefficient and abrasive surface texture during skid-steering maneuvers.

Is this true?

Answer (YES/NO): YES